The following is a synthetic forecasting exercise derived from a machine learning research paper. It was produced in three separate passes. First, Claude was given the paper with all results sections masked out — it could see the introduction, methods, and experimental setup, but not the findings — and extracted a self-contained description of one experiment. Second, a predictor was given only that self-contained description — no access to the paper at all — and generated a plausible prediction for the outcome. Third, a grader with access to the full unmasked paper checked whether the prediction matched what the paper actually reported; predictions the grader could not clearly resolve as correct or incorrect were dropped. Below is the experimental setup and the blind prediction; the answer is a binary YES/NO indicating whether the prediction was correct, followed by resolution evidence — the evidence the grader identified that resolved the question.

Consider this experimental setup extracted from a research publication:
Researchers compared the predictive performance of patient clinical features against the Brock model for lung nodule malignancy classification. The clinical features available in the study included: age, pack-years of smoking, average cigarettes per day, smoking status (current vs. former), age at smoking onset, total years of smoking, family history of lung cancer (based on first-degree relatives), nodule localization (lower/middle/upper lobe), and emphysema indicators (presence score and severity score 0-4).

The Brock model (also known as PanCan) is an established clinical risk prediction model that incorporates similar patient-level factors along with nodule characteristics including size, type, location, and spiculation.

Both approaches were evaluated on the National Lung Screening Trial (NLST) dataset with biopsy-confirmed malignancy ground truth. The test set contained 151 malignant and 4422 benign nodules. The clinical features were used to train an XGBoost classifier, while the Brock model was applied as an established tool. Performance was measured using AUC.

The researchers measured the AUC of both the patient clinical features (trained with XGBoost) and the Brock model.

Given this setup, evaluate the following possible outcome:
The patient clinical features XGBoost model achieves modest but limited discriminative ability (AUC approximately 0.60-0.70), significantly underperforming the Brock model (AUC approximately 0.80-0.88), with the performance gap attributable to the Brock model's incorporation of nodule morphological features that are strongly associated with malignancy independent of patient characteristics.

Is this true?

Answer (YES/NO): NO